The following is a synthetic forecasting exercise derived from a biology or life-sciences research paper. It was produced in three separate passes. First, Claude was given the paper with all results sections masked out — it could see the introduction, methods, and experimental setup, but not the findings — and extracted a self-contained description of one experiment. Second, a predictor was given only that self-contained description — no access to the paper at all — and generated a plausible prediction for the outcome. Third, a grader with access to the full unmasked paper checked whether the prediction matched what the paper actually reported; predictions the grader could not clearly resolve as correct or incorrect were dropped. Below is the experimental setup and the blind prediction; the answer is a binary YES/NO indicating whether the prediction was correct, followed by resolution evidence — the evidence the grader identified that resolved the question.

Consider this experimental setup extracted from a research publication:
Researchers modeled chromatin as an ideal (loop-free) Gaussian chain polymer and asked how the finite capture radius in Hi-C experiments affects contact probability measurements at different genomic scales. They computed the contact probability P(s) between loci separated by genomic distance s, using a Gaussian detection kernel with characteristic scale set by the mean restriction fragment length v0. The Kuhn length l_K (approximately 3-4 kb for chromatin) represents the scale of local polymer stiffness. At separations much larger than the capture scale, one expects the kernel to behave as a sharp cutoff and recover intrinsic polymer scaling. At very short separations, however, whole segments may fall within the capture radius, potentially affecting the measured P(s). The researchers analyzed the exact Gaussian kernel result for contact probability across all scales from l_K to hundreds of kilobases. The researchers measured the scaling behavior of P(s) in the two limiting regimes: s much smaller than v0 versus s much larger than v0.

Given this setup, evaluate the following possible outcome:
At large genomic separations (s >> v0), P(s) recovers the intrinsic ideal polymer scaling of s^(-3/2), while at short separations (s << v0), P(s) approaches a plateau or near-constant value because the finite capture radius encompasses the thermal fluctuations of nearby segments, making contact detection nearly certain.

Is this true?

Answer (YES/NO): YES